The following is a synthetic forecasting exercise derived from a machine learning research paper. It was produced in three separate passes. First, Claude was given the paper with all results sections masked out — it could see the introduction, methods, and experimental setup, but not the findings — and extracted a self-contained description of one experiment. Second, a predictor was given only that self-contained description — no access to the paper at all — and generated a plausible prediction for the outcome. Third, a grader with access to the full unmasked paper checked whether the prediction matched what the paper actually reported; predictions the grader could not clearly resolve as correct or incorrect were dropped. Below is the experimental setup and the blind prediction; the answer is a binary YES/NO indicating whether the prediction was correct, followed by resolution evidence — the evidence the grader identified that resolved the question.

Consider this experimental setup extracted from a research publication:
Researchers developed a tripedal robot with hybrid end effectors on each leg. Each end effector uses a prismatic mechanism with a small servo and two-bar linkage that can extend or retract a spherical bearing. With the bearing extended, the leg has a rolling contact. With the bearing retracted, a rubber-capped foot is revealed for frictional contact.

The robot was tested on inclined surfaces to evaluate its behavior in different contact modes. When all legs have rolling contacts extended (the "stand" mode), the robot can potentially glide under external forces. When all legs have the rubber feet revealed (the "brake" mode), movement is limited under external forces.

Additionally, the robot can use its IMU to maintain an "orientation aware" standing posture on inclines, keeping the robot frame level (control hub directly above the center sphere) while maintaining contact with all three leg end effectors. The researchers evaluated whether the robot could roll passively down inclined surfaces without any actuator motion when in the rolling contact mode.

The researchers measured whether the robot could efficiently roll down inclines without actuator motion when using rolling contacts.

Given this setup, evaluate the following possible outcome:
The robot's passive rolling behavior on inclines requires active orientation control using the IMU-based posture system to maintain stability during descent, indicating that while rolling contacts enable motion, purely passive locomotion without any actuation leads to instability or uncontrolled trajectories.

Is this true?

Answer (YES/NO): NO